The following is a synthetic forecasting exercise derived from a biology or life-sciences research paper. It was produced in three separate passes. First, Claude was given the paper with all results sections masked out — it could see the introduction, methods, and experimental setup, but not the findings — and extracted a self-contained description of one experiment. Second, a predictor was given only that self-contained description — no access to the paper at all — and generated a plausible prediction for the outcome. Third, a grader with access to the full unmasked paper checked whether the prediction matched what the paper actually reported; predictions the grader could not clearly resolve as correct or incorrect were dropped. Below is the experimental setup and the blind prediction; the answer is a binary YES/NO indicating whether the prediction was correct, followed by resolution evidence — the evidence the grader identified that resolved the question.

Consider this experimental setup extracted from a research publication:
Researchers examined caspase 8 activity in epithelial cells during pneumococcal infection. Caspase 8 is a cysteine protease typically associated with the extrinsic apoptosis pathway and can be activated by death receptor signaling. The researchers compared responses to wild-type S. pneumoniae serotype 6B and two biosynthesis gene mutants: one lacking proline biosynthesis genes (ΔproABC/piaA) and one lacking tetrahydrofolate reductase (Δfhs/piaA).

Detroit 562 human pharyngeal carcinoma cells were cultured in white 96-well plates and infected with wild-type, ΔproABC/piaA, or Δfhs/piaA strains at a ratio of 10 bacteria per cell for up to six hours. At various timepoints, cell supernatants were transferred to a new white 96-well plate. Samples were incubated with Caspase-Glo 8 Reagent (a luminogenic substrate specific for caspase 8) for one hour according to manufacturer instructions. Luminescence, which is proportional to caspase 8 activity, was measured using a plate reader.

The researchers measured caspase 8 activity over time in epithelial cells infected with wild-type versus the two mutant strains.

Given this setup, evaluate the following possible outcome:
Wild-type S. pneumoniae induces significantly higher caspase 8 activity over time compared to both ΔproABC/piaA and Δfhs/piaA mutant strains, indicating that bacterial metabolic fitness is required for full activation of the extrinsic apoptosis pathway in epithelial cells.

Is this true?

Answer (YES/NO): NO